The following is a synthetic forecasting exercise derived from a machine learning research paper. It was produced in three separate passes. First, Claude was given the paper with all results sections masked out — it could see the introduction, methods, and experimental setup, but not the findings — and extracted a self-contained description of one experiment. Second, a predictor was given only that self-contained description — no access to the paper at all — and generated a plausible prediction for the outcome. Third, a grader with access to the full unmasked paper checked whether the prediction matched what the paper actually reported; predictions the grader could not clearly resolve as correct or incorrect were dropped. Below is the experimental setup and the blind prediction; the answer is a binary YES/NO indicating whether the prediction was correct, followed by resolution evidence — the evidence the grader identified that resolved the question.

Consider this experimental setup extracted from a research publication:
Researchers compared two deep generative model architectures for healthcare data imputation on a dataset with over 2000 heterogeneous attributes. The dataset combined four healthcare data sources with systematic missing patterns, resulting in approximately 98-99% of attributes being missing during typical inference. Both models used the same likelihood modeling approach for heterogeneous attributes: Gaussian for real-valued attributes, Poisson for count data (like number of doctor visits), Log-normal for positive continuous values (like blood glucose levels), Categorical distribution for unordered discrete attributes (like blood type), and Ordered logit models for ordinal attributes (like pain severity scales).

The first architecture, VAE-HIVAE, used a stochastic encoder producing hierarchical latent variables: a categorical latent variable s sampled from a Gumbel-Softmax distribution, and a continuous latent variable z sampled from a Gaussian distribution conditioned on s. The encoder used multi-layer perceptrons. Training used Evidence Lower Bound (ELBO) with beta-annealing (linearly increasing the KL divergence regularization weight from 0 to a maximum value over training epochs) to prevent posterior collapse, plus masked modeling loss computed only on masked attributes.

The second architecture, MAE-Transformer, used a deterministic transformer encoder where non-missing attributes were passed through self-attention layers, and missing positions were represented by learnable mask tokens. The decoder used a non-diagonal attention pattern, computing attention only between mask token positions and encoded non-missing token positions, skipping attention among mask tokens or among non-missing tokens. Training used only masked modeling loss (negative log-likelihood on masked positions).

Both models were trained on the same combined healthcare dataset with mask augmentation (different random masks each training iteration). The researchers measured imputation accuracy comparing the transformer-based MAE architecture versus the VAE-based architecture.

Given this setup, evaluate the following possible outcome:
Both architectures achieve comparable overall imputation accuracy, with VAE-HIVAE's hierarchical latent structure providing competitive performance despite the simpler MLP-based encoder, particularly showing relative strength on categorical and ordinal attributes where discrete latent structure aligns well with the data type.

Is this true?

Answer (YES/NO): NO